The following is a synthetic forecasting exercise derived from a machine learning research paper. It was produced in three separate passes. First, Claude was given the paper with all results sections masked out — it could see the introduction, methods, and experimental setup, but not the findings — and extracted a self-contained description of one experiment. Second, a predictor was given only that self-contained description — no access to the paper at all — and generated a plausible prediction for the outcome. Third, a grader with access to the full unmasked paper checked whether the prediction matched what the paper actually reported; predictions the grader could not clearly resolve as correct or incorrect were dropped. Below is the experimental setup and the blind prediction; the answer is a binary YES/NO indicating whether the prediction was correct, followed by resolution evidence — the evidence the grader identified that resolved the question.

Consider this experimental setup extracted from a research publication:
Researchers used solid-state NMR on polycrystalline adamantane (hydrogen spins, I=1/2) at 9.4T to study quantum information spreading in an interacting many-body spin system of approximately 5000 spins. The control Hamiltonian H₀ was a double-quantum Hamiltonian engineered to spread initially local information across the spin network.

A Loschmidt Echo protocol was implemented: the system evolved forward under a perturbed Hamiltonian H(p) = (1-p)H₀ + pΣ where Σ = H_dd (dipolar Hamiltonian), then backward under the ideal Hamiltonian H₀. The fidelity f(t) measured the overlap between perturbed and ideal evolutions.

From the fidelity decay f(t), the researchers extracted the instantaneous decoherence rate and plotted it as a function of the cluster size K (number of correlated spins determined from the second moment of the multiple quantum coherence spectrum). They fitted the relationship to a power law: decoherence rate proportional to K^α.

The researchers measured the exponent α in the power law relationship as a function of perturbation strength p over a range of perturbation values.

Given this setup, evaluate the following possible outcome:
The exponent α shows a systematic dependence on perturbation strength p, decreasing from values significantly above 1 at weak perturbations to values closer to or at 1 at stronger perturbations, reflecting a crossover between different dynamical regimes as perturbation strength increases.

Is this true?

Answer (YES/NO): NO